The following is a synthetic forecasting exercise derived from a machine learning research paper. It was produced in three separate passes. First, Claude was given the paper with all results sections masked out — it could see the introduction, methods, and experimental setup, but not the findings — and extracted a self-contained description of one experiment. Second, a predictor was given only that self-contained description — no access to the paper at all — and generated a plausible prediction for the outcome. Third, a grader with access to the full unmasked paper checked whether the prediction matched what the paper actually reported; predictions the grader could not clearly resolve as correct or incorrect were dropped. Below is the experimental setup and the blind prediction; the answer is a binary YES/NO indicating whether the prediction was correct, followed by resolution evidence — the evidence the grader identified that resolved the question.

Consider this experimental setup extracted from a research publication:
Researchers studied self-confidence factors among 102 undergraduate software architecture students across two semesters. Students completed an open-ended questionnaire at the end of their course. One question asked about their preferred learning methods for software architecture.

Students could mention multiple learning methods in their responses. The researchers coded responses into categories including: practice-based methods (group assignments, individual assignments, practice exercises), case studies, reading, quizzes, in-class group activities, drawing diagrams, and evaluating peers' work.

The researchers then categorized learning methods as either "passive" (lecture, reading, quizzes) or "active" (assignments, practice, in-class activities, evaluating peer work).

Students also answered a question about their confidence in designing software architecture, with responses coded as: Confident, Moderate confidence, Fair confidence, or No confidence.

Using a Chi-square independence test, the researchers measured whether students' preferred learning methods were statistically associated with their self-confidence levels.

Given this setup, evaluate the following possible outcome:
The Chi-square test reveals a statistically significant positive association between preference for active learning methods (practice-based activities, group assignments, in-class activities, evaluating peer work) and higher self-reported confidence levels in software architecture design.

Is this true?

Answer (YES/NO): NO